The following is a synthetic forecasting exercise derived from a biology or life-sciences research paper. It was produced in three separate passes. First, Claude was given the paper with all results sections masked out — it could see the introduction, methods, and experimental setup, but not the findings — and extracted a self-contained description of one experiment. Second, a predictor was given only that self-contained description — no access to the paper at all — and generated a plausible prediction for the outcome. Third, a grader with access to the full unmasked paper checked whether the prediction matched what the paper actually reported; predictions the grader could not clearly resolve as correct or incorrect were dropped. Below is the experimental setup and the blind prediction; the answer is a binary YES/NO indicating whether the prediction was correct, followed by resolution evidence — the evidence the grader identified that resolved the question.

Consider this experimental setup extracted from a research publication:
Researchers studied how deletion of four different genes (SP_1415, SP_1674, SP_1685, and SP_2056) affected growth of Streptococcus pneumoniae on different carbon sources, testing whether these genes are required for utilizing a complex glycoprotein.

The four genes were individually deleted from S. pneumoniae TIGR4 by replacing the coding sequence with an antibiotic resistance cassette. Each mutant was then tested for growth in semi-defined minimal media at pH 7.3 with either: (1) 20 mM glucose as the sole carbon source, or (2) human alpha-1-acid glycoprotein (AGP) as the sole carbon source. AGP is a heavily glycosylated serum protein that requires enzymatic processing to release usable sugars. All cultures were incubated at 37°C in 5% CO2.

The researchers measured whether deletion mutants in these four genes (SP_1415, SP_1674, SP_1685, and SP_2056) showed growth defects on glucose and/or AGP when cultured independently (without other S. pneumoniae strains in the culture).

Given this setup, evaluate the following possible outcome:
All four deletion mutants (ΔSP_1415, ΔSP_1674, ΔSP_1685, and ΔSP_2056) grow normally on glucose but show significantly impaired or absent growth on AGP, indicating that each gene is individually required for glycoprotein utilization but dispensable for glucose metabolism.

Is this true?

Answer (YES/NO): YES